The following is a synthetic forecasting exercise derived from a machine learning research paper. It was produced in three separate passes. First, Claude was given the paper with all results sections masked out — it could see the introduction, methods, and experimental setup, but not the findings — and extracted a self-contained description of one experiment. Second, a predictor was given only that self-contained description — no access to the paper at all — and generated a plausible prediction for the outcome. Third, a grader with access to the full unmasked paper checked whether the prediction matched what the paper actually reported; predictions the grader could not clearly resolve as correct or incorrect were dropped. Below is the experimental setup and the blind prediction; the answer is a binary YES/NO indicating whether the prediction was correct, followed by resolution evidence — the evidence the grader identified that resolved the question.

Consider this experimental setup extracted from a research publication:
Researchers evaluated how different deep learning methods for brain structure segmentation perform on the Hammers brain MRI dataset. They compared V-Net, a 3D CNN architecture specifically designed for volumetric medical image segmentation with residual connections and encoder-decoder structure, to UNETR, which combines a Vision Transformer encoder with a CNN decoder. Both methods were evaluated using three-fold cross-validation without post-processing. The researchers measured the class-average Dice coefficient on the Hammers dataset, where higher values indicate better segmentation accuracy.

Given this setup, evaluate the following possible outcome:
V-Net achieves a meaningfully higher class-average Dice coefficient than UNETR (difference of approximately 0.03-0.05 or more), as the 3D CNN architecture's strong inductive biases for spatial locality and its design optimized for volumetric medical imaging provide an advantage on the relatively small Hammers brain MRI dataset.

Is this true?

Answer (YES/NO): NO